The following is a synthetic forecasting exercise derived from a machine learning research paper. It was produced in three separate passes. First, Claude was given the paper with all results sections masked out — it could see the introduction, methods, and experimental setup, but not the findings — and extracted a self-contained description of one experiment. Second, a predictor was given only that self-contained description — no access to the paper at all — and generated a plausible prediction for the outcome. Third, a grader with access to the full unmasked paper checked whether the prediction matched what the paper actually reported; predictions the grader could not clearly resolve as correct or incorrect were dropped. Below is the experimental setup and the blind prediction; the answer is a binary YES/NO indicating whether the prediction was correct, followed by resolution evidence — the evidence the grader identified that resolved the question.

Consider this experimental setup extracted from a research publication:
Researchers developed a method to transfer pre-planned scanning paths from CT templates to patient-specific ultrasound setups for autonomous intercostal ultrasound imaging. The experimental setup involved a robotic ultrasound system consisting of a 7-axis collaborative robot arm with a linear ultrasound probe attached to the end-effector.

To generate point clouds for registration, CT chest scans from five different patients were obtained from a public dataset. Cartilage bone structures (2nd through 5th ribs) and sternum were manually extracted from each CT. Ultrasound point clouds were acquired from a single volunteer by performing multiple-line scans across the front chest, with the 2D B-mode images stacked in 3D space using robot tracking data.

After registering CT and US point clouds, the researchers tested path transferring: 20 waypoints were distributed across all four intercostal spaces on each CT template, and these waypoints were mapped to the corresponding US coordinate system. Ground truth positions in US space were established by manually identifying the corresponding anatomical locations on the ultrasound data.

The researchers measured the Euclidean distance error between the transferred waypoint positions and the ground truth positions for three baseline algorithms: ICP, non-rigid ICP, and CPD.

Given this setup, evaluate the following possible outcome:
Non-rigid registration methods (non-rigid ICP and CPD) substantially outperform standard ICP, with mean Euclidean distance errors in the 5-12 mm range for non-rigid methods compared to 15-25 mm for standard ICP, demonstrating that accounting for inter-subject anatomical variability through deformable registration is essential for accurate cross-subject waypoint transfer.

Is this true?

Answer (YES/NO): NO